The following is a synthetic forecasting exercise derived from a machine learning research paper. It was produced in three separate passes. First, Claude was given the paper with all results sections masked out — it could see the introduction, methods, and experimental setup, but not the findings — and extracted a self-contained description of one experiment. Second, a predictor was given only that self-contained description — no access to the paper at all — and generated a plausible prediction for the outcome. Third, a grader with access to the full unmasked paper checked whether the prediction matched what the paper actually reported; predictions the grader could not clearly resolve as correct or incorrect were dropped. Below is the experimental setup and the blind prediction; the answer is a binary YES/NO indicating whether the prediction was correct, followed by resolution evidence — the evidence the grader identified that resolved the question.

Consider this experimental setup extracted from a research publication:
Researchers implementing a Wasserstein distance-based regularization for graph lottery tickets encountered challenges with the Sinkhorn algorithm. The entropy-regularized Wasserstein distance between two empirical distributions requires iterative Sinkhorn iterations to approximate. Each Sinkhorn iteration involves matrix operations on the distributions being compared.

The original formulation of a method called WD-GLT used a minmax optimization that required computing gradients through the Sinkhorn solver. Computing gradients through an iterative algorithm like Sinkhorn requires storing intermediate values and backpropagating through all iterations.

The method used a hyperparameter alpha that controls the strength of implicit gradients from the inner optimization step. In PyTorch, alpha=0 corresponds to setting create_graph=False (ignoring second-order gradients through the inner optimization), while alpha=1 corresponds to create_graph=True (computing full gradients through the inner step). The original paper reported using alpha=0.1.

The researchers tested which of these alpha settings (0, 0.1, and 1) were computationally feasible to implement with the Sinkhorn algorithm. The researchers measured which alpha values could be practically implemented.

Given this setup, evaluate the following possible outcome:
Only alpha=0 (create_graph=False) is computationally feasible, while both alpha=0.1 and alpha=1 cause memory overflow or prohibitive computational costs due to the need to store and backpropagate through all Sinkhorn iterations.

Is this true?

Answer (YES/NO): NO